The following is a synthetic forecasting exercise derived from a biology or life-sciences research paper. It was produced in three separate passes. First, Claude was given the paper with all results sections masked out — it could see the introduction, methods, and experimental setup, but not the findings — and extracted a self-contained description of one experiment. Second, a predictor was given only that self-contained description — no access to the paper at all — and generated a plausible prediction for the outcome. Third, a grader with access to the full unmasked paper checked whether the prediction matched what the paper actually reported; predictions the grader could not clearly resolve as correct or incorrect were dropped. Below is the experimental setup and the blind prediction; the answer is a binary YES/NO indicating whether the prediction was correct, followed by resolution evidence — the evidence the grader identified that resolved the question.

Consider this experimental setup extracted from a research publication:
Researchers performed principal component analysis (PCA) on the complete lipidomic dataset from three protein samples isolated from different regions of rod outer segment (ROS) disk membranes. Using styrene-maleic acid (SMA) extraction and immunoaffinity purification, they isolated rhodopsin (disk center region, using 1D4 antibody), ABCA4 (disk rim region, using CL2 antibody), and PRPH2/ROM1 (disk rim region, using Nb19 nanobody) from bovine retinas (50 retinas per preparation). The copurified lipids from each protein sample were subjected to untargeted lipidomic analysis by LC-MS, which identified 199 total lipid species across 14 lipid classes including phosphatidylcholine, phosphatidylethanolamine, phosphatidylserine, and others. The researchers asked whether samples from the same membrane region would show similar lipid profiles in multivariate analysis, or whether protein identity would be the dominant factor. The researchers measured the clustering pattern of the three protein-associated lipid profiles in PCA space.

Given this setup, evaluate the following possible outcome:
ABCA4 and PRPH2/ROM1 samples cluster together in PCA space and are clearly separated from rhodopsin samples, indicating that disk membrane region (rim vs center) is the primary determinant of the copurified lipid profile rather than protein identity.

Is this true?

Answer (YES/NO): YES